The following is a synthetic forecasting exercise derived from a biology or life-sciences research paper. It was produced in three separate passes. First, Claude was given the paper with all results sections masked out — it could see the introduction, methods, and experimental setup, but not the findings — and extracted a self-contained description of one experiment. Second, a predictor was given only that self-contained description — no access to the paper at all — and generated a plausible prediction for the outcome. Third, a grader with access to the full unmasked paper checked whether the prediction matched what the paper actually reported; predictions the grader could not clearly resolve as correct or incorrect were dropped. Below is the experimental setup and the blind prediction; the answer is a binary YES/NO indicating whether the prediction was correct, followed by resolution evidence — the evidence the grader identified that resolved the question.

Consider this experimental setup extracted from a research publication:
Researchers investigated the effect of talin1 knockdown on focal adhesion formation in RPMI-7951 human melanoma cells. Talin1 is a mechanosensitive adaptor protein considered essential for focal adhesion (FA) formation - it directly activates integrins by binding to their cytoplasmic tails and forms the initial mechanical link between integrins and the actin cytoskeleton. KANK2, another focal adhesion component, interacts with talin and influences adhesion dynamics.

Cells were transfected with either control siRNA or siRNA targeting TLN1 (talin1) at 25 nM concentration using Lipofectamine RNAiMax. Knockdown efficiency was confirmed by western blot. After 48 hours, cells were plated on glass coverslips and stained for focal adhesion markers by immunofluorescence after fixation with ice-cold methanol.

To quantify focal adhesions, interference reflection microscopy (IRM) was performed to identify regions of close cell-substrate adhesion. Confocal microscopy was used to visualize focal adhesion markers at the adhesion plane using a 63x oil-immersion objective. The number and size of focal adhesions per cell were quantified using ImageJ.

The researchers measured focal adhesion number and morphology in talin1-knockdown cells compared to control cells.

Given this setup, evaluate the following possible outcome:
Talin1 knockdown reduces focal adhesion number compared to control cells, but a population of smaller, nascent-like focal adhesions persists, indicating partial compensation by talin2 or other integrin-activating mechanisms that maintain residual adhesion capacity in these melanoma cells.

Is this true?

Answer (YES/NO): NO